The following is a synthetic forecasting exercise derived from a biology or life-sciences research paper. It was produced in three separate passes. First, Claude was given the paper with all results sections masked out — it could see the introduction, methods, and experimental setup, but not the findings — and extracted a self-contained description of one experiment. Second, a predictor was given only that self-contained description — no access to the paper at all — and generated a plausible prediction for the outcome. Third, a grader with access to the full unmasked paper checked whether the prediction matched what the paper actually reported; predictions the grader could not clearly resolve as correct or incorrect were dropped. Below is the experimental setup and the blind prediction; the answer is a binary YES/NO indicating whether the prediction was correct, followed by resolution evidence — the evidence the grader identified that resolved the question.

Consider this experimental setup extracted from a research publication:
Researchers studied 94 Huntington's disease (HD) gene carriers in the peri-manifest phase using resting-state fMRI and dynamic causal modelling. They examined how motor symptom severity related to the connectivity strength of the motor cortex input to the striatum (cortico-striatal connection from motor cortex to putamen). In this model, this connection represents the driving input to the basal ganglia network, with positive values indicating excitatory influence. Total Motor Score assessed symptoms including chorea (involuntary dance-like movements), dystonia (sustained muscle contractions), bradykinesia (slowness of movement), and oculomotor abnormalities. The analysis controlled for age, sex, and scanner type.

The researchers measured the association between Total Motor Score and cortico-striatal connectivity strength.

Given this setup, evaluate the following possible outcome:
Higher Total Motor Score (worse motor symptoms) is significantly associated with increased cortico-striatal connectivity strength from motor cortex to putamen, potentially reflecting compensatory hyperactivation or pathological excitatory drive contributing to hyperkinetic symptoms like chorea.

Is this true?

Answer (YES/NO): NO